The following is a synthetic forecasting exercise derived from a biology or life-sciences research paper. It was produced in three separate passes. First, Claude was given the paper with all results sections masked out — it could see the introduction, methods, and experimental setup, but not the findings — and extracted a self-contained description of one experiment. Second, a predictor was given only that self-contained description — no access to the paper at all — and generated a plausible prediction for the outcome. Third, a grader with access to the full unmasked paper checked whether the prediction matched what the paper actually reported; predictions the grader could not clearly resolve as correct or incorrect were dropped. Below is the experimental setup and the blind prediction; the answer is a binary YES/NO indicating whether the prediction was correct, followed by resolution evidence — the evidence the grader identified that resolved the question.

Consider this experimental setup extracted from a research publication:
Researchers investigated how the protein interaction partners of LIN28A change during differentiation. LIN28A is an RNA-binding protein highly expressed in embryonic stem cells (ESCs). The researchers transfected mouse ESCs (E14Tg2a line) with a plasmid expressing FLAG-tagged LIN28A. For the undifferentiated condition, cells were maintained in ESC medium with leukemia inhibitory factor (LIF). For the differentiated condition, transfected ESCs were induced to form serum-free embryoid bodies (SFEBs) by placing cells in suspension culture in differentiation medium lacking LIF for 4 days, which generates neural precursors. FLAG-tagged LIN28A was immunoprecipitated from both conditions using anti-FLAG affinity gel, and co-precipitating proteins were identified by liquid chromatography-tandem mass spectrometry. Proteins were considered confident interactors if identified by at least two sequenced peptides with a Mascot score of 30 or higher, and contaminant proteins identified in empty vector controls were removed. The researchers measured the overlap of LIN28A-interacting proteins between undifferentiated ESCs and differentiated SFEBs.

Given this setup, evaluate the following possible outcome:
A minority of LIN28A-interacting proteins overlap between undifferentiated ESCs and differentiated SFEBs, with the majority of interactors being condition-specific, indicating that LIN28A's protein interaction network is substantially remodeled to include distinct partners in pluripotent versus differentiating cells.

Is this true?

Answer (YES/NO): YES